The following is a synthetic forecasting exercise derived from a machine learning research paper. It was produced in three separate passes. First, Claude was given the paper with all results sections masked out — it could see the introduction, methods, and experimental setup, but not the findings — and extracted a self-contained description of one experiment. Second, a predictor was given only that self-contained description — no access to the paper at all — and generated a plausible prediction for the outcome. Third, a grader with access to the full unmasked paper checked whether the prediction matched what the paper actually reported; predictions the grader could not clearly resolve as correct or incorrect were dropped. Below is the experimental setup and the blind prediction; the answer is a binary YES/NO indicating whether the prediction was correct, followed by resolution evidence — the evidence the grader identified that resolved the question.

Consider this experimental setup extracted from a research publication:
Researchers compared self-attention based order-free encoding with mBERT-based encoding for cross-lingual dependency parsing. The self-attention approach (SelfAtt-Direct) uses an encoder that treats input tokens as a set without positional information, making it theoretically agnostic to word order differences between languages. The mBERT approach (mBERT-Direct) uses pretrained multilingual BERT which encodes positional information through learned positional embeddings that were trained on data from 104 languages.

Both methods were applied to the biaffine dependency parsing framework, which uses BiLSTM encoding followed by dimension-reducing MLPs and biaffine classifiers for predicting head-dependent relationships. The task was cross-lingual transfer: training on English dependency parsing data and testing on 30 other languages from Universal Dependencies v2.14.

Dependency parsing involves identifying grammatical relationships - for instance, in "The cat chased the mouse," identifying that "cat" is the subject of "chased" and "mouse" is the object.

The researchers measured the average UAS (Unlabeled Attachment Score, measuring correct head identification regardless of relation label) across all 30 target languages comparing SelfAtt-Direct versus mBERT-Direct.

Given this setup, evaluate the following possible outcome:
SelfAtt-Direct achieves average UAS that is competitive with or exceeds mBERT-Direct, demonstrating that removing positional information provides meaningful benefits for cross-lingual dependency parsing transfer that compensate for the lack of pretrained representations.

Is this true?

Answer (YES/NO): NO